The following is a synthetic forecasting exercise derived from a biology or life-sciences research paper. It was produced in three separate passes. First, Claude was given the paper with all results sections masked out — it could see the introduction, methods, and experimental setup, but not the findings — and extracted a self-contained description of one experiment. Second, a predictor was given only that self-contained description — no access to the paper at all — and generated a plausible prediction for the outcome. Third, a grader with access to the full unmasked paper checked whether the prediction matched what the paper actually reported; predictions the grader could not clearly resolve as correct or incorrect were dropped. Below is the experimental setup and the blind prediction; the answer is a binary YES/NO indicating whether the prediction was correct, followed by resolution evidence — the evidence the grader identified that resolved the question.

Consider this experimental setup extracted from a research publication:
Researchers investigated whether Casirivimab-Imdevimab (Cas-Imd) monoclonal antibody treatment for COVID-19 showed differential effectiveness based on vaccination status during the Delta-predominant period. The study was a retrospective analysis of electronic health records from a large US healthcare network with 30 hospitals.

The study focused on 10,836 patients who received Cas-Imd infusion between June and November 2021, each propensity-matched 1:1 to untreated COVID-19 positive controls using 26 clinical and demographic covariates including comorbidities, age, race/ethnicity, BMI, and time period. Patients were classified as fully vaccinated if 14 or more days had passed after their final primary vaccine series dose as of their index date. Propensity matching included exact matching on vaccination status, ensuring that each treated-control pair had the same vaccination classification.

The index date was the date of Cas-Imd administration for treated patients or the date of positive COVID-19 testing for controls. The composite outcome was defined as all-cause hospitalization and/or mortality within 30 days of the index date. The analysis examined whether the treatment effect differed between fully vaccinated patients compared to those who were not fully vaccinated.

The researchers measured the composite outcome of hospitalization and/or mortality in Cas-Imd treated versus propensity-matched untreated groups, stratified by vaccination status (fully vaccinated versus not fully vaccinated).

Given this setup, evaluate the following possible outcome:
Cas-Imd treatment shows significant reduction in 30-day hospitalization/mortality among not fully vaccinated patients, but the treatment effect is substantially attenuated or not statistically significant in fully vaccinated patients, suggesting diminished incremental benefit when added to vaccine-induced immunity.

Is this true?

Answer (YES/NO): NO